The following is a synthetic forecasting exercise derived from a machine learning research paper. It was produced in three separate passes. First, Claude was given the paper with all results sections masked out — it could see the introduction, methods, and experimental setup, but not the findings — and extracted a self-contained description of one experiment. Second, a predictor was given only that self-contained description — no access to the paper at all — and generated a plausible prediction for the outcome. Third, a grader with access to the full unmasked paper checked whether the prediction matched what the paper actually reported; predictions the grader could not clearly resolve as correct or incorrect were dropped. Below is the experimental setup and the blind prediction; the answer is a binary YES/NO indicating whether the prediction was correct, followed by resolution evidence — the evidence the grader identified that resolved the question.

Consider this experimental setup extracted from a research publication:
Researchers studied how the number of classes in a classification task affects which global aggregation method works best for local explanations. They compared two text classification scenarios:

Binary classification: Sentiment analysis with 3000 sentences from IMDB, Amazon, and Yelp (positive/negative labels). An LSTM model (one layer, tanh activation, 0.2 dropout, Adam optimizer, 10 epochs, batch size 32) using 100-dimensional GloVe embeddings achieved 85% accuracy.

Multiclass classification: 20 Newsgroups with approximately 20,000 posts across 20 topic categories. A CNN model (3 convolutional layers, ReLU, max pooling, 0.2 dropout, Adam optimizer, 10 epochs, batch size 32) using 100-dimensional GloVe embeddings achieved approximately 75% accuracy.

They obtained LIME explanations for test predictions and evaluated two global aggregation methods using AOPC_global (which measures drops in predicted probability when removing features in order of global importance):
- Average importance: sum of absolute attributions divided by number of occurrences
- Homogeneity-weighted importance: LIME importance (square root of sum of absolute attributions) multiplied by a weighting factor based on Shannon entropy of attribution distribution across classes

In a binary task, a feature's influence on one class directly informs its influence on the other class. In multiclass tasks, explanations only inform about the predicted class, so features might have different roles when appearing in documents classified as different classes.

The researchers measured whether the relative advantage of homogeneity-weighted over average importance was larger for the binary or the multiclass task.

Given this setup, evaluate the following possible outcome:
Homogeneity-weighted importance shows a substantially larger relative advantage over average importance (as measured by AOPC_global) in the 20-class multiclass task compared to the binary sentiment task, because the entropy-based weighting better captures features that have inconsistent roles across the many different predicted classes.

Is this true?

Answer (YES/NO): YES